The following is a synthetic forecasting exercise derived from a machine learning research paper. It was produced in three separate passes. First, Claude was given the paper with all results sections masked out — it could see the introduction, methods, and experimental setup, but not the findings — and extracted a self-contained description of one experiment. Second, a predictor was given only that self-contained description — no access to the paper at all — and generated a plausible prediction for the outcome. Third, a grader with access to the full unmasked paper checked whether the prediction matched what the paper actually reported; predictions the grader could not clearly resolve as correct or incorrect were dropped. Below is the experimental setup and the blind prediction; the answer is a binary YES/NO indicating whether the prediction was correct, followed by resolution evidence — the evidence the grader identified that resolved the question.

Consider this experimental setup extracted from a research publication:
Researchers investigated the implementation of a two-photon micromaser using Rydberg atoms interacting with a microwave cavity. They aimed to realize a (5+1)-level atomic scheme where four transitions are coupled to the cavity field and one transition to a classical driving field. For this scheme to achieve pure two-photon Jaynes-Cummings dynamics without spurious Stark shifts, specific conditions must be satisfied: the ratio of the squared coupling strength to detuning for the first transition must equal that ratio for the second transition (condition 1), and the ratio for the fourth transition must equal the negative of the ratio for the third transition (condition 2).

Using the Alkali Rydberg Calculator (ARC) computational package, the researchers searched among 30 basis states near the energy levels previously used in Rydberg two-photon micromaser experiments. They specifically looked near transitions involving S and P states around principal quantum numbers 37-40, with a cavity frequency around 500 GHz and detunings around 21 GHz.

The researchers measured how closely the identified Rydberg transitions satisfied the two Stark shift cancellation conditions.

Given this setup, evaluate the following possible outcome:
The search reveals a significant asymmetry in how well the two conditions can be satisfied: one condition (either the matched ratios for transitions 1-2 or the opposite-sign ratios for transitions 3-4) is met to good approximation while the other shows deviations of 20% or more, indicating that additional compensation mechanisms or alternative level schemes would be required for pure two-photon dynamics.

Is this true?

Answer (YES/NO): NO